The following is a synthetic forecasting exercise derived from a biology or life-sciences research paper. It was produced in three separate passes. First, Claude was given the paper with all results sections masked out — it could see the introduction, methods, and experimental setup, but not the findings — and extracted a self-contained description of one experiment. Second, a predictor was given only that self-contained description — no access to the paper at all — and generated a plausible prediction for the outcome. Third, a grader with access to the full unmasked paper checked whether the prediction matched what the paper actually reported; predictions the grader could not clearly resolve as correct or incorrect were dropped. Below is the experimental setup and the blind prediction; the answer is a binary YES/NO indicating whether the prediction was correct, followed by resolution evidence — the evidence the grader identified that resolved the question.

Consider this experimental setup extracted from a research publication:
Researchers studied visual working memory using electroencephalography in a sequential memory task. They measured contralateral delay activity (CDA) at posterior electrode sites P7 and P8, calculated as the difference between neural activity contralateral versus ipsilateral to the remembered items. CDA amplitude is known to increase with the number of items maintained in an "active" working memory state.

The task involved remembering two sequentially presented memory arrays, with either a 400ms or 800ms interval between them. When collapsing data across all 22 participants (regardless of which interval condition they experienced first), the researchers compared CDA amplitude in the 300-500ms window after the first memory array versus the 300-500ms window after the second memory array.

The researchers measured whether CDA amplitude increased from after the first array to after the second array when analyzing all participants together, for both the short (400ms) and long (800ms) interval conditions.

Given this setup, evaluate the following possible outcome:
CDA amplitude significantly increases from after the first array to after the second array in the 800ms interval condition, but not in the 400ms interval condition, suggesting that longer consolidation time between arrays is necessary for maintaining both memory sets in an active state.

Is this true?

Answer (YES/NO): NO